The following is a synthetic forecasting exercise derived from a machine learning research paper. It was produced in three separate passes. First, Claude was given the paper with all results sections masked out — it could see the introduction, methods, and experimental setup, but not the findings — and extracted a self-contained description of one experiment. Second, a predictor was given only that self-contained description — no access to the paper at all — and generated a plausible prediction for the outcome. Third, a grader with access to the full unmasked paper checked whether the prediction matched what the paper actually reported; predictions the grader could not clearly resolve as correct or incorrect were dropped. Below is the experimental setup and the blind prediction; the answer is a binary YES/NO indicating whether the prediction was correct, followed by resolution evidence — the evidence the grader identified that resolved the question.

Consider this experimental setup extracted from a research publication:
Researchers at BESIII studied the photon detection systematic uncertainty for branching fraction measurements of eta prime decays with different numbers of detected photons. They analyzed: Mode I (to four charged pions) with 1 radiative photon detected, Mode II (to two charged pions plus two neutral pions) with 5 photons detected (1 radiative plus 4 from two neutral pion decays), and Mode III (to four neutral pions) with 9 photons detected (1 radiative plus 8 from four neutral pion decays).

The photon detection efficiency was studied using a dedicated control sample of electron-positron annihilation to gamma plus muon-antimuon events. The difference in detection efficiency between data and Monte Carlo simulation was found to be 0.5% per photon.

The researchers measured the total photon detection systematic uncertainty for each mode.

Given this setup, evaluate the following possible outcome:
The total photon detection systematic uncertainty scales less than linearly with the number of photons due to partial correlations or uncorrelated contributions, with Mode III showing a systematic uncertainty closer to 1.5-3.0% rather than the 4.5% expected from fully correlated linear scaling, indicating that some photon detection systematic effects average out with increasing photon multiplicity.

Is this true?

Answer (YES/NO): NO